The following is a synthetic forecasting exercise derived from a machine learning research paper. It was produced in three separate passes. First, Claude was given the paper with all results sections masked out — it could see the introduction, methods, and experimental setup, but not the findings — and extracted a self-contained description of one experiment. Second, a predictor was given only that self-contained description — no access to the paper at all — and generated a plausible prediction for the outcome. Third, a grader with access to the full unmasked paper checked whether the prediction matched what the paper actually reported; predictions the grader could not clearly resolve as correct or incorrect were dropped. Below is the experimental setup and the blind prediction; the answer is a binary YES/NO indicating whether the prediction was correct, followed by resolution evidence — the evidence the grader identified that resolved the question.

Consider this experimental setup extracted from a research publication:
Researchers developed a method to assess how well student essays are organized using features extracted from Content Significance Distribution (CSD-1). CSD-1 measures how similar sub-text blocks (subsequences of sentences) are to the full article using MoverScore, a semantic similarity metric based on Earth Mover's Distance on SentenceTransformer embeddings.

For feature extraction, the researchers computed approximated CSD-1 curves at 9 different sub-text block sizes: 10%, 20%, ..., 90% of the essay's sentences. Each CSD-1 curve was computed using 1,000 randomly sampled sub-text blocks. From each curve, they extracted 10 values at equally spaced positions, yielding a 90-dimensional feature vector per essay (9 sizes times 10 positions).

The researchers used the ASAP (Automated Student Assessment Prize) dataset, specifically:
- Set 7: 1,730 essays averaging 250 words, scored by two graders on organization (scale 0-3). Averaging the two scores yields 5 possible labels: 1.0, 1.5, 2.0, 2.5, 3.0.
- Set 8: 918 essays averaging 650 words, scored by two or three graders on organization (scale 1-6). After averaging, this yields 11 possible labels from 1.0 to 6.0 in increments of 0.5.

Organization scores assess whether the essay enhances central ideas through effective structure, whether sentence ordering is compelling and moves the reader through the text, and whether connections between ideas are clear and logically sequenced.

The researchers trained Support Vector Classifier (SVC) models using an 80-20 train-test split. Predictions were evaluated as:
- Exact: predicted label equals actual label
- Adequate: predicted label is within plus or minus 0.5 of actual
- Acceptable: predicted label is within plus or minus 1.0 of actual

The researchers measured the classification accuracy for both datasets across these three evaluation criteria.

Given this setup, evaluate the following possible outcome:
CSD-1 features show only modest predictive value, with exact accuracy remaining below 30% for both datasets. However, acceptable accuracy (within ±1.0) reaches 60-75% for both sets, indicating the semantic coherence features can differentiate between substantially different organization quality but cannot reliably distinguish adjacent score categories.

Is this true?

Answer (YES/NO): NO